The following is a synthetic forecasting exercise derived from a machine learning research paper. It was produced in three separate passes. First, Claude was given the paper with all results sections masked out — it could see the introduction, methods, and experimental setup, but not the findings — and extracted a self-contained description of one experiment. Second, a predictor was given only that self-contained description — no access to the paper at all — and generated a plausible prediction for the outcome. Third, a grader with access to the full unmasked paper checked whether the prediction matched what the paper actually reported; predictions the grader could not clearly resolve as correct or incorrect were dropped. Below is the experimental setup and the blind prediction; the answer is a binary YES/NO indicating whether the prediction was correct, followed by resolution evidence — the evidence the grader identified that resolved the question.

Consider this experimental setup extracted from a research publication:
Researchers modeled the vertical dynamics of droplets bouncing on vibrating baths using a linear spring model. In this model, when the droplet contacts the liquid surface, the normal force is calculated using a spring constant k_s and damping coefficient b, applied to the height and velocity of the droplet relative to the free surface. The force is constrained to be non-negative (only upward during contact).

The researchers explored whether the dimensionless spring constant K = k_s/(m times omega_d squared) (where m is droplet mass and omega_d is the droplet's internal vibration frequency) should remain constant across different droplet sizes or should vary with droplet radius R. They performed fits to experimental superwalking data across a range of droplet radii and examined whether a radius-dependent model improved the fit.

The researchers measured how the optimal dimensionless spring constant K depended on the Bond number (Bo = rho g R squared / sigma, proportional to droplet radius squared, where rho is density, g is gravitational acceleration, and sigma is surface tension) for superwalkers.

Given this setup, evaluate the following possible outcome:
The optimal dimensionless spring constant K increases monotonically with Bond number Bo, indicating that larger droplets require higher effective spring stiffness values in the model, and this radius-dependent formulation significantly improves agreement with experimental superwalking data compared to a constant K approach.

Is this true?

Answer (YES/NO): NO